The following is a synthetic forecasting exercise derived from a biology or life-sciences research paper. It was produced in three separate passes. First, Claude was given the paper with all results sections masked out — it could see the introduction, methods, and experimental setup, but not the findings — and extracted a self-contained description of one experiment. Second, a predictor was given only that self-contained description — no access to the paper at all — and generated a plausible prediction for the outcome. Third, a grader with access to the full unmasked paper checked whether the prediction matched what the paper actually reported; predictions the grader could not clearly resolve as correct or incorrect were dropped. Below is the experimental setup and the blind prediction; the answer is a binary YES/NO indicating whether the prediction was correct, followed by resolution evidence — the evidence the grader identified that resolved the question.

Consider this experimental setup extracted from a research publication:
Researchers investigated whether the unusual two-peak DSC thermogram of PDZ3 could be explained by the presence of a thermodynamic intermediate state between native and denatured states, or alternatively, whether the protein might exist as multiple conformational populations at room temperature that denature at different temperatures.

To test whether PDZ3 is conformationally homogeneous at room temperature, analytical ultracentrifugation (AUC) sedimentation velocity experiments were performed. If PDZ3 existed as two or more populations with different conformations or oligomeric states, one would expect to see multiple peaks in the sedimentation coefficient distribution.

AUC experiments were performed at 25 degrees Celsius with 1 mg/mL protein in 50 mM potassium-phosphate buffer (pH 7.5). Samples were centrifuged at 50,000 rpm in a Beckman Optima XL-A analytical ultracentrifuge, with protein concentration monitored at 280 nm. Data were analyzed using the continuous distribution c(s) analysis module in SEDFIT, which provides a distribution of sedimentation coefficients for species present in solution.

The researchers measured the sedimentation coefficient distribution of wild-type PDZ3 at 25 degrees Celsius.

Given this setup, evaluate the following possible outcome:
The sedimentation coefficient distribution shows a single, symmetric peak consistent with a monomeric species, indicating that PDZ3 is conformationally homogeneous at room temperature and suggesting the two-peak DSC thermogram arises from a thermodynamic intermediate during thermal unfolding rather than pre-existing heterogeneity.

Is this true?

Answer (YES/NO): YES